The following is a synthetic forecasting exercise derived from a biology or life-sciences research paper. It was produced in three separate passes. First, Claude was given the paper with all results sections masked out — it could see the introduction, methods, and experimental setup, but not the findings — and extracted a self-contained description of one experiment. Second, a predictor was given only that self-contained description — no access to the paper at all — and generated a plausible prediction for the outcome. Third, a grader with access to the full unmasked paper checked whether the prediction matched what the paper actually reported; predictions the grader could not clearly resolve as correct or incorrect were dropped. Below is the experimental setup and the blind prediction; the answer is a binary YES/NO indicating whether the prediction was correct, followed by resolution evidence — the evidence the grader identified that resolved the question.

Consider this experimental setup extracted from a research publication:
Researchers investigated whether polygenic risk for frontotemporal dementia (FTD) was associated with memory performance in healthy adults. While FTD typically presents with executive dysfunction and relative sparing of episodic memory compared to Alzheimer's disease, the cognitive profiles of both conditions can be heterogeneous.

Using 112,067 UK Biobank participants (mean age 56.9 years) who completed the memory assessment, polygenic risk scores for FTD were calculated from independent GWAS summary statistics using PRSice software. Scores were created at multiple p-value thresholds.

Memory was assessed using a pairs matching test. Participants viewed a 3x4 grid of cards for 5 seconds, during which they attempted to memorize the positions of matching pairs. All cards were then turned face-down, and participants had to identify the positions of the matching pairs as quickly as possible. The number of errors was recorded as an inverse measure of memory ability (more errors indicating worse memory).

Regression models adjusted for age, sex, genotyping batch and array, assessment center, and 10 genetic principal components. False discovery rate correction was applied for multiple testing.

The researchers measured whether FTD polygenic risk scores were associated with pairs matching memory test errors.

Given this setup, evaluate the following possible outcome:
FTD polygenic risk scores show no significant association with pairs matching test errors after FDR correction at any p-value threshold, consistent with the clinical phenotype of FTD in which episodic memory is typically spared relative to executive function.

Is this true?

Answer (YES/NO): YES